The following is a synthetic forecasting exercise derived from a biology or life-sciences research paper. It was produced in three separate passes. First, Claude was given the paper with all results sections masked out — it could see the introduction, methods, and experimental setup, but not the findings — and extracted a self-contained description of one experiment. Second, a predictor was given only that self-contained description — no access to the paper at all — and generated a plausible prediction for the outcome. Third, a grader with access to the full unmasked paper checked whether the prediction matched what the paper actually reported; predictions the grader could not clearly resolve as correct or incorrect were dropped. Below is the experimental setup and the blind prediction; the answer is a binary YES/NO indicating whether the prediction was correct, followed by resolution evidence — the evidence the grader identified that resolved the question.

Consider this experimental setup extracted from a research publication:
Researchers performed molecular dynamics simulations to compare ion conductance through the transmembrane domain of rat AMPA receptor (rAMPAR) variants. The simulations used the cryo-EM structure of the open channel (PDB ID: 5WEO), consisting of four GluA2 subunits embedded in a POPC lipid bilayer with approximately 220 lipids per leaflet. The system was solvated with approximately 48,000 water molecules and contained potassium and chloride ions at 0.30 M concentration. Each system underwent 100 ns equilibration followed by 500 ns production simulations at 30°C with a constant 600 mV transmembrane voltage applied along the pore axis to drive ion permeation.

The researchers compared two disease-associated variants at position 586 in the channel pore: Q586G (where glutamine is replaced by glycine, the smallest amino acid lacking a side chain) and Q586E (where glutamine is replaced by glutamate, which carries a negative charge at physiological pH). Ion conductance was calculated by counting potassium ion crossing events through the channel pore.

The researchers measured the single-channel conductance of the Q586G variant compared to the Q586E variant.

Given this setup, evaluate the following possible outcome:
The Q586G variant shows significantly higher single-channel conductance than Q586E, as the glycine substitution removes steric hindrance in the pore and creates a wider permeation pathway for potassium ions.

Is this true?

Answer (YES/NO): NO